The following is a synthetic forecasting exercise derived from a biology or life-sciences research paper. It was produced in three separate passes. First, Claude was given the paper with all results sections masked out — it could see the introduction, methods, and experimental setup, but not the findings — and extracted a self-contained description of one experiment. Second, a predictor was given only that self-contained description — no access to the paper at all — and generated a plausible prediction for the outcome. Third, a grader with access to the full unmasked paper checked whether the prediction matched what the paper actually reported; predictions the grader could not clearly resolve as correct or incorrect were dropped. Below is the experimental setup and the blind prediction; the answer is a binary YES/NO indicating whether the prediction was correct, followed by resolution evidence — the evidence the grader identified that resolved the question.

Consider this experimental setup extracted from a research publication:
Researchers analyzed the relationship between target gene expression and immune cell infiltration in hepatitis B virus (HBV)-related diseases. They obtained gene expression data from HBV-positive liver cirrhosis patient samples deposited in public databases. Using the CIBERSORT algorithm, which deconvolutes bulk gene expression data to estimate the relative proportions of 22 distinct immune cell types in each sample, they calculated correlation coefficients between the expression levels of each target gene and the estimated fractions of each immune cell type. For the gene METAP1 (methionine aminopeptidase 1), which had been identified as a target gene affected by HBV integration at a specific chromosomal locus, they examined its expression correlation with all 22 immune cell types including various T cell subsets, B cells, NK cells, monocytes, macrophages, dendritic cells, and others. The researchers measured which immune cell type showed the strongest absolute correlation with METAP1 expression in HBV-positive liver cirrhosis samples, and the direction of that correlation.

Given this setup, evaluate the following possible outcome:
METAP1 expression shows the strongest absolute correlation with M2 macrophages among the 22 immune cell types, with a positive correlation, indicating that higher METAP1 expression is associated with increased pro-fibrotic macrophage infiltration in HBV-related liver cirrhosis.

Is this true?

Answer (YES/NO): NO